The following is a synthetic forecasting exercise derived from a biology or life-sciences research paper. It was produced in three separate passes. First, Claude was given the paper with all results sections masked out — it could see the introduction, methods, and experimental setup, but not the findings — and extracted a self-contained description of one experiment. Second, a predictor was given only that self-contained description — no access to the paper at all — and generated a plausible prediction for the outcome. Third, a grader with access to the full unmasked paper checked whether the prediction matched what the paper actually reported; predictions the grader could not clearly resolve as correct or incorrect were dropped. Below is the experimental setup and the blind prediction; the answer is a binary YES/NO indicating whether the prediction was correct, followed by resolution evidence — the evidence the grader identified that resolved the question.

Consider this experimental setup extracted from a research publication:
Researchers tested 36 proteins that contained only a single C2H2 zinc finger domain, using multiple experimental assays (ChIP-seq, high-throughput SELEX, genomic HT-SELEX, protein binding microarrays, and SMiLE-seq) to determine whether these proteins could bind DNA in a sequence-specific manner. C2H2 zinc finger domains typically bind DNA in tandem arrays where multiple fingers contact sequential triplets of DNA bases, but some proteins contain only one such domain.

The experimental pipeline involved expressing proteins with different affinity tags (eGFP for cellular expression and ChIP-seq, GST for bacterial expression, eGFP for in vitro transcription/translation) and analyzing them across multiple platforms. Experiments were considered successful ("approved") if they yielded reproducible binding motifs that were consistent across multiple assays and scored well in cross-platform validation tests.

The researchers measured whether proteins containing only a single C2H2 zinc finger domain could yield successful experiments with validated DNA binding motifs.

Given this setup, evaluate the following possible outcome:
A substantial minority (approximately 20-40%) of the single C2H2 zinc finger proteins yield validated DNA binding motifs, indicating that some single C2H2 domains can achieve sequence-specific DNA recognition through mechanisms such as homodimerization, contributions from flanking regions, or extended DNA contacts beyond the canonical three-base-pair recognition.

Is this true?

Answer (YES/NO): NO